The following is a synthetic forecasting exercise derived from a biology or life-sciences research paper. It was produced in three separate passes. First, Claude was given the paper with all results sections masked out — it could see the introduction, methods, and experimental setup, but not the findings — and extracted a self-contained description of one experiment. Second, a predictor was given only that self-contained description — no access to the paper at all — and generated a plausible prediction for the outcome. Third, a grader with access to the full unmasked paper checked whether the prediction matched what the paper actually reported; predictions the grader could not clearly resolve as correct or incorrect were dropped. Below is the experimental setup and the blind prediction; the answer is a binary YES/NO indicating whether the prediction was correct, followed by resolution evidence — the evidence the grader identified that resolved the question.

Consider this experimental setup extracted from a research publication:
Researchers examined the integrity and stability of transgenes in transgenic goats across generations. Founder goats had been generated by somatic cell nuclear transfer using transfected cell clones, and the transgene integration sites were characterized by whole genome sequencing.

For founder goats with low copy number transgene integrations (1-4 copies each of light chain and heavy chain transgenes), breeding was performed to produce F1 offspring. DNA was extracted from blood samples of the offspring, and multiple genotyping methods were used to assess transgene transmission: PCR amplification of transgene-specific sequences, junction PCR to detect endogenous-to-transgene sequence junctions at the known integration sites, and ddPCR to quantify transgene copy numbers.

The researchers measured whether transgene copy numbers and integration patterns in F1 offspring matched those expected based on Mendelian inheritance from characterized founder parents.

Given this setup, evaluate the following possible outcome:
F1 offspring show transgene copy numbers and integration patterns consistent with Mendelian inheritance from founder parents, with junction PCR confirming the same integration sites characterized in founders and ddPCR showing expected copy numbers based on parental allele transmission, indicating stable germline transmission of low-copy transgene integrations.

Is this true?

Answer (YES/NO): YES